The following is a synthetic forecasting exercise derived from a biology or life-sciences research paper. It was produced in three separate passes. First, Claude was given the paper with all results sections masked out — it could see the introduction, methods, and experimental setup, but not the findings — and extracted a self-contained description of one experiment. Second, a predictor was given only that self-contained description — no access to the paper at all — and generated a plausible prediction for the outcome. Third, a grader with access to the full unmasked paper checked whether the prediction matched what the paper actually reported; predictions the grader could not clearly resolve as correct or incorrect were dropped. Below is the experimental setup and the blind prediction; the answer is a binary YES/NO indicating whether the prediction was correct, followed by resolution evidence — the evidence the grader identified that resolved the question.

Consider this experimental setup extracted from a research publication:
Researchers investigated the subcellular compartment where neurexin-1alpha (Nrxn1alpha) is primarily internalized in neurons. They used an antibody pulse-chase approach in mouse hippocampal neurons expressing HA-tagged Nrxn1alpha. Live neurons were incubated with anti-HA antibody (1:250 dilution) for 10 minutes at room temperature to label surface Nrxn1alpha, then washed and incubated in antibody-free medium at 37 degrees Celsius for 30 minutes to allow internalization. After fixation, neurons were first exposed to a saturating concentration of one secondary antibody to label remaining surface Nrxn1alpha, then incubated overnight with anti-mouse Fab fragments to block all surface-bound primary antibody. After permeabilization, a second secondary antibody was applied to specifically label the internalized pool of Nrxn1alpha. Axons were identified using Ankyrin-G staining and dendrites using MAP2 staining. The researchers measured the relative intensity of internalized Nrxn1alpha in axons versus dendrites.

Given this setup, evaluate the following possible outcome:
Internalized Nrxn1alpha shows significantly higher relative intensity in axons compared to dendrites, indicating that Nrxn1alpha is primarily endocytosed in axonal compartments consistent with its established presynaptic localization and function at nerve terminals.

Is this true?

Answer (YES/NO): NO